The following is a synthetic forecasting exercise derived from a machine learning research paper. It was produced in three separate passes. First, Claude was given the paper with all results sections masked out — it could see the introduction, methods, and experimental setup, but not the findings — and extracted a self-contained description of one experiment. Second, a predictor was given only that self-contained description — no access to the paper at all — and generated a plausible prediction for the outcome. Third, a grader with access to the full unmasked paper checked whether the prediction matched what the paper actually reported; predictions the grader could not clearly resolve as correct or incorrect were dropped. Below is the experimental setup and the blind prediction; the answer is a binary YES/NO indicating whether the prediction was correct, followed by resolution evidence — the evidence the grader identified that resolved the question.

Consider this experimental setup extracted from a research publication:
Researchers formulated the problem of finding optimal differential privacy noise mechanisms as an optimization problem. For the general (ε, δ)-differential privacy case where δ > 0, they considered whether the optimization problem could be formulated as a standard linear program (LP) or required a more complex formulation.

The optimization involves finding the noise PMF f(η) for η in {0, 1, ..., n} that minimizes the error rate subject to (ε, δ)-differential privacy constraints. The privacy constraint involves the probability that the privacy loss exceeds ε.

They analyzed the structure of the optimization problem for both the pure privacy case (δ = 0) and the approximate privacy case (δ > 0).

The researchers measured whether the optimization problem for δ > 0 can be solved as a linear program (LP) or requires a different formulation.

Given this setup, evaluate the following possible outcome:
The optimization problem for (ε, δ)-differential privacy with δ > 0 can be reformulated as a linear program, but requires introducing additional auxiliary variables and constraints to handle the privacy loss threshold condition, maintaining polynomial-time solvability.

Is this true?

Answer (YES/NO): NO